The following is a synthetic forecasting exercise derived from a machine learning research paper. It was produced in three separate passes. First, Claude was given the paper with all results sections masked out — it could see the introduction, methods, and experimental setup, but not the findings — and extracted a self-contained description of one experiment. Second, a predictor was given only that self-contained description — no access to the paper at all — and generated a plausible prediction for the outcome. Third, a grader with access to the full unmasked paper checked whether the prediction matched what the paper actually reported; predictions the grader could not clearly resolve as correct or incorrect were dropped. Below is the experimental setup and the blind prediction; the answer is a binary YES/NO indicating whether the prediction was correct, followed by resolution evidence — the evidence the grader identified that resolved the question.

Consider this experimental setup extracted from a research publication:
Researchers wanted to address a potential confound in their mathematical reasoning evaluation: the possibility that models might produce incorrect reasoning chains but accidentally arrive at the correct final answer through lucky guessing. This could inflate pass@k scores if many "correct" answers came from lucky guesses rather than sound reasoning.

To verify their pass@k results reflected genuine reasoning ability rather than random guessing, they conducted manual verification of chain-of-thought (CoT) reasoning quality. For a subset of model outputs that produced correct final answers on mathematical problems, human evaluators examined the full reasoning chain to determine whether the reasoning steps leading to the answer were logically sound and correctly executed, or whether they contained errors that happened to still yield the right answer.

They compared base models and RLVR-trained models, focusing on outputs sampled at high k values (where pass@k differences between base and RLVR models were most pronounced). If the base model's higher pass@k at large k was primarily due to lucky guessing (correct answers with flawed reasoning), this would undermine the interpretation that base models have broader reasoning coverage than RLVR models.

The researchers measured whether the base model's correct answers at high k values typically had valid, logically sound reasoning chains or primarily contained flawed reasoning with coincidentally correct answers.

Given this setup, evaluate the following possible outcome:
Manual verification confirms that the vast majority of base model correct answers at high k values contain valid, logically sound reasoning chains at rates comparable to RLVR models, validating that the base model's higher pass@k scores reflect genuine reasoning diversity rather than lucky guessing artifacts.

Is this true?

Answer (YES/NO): YES